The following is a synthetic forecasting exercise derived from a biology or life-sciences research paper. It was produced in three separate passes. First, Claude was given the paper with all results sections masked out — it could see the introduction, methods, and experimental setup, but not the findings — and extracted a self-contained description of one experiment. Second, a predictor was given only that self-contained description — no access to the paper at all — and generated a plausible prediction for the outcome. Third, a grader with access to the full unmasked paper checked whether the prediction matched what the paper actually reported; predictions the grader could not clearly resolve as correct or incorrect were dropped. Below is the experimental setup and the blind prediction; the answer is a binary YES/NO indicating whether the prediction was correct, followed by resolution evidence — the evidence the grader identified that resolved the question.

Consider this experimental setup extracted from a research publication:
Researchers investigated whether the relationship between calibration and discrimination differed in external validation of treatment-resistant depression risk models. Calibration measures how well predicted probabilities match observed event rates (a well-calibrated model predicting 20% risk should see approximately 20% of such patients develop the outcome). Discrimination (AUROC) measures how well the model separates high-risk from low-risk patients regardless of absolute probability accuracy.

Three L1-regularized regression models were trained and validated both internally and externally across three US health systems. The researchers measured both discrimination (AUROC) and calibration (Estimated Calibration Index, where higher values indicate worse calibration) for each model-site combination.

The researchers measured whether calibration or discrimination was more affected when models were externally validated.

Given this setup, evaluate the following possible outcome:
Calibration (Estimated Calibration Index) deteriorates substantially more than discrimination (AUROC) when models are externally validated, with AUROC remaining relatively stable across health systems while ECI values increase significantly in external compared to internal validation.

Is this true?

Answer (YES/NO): NO